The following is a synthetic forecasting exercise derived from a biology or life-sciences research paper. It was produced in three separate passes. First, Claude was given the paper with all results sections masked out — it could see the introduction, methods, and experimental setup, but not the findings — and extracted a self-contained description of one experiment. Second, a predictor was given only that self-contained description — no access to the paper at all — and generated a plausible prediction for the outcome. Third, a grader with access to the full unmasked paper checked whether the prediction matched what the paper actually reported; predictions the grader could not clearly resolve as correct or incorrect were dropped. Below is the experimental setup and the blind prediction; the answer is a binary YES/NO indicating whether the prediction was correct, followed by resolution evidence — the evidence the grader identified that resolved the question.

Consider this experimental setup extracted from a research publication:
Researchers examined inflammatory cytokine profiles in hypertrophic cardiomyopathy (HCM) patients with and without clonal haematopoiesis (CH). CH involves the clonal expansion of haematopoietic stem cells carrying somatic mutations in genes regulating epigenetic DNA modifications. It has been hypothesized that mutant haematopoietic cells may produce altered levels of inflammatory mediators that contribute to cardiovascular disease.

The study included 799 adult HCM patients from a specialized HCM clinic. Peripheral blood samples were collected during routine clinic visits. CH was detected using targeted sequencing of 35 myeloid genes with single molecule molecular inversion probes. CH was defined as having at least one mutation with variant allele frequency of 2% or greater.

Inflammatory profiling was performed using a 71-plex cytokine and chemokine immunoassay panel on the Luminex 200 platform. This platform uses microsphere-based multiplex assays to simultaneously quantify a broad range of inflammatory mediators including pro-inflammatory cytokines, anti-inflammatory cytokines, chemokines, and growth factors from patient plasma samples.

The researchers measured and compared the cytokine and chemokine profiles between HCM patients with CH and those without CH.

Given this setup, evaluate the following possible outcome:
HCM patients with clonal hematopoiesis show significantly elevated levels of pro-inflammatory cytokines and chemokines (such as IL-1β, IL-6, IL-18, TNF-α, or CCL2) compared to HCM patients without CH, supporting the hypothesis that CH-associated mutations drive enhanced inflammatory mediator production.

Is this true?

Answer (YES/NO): YES